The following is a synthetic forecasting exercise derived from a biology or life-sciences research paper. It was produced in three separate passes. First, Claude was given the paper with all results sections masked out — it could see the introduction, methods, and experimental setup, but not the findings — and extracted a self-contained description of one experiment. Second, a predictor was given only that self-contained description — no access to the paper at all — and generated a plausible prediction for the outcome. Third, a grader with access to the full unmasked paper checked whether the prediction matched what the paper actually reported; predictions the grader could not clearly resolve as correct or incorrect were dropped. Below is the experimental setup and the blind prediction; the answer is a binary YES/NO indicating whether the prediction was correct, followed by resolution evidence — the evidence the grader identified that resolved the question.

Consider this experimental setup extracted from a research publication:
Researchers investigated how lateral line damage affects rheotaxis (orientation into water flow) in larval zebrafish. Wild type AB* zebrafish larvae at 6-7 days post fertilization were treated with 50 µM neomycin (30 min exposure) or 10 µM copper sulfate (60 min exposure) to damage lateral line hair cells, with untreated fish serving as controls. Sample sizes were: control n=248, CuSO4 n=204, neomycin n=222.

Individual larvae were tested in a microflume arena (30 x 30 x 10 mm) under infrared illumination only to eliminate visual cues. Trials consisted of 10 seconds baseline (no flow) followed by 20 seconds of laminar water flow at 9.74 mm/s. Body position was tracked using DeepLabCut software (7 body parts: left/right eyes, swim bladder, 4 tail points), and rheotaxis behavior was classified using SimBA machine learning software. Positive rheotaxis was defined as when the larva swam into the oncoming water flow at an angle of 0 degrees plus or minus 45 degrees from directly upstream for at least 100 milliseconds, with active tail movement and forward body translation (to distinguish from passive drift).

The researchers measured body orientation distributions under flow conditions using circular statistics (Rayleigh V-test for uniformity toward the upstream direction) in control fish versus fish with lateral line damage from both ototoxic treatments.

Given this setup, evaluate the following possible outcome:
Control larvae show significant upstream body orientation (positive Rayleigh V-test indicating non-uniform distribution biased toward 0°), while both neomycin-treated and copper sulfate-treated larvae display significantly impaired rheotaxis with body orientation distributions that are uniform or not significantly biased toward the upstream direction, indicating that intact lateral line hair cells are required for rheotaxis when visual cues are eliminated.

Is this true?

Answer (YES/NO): NO